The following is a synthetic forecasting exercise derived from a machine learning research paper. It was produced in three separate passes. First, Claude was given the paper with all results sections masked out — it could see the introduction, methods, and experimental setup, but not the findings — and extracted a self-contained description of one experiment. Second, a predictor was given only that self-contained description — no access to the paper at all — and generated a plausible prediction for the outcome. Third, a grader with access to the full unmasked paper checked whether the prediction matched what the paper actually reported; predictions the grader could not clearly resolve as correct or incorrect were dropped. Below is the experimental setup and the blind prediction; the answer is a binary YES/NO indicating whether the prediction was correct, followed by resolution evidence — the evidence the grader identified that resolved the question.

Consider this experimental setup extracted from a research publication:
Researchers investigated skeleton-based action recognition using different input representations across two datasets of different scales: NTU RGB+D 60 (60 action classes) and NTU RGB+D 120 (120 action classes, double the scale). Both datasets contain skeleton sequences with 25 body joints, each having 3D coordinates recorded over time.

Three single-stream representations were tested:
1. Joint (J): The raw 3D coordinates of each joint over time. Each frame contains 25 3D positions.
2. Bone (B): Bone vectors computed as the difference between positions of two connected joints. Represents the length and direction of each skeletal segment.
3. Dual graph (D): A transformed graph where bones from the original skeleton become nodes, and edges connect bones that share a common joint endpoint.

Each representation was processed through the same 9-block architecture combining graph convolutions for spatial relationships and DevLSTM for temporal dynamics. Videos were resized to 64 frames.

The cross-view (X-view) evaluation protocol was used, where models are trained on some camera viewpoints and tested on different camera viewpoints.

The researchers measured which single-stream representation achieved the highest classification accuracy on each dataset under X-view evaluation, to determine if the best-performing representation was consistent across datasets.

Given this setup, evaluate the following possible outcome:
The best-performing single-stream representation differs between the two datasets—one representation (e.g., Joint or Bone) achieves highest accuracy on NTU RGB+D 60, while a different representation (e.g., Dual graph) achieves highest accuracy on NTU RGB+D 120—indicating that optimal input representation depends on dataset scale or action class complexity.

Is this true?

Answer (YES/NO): YES